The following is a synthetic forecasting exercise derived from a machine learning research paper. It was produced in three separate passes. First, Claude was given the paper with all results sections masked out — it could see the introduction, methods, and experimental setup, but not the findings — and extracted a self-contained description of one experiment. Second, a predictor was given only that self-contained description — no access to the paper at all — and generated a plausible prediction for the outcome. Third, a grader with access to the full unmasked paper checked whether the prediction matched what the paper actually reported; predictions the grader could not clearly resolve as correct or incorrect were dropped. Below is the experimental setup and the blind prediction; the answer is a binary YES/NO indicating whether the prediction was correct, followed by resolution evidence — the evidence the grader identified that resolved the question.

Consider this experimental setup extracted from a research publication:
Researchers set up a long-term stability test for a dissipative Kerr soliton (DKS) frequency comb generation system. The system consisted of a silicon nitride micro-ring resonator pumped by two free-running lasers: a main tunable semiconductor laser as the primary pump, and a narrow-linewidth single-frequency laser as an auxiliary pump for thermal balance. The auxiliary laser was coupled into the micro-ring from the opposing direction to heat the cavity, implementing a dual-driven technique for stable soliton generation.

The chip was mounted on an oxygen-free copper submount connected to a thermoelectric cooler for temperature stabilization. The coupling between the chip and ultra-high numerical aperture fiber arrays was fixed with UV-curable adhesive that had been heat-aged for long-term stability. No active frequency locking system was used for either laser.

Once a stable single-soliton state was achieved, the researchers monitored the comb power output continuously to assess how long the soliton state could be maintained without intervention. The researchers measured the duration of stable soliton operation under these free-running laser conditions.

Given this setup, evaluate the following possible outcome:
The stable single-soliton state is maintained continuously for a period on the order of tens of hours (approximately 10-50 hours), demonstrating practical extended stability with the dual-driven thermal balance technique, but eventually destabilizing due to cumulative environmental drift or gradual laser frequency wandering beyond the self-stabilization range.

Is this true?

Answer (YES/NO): NO